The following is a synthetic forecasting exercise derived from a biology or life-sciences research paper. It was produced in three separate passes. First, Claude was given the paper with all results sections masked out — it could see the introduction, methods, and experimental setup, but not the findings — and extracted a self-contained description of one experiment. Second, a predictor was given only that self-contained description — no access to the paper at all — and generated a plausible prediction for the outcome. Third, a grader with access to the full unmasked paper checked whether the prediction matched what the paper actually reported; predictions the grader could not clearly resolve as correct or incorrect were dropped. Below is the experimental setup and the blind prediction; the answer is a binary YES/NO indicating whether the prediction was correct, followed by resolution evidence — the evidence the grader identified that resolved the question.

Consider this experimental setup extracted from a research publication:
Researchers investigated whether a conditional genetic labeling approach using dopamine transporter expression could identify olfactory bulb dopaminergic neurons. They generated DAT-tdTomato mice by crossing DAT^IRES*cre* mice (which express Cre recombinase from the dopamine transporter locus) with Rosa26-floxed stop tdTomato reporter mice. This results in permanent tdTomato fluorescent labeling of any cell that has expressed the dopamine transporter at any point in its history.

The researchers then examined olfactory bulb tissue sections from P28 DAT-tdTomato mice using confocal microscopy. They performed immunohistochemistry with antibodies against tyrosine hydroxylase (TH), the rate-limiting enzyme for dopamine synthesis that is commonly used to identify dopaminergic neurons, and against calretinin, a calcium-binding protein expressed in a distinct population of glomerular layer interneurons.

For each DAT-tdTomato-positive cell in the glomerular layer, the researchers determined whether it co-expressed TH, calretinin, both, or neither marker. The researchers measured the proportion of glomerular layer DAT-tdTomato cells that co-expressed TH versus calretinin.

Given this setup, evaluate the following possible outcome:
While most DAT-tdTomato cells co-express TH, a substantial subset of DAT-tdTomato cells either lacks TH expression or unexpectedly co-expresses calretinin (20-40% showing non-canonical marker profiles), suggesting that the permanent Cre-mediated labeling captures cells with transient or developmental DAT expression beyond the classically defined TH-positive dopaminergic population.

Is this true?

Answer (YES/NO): YES